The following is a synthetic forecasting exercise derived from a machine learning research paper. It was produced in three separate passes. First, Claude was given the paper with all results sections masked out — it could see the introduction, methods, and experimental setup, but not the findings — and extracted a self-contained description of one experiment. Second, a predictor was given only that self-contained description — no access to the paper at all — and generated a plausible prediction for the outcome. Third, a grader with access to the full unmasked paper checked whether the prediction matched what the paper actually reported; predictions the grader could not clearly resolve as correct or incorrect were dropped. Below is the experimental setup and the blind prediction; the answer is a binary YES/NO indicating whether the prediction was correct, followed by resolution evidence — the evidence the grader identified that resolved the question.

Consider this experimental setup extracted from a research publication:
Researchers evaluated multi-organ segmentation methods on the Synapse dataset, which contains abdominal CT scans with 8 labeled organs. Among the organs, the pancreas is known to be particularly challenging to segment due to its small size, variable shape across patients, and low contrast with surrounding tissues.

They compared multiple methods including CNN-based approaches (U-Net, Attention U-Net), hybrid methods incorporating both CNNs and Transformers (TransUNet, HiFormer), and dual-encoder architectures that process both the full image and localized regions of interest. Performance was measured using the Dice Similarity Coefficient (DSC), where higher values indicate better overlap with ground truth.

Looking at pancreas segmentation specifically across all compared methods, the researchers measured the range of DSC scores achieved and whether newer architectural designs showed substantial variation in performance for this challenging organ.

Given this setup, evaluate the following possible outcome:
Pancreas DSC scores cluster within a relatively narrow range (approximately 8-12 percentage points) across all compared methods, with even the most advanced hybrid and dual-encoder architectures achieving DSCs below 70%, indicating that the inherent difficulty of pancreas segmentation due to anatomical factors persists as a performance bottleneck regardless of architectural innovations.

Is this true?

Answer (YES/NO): NO